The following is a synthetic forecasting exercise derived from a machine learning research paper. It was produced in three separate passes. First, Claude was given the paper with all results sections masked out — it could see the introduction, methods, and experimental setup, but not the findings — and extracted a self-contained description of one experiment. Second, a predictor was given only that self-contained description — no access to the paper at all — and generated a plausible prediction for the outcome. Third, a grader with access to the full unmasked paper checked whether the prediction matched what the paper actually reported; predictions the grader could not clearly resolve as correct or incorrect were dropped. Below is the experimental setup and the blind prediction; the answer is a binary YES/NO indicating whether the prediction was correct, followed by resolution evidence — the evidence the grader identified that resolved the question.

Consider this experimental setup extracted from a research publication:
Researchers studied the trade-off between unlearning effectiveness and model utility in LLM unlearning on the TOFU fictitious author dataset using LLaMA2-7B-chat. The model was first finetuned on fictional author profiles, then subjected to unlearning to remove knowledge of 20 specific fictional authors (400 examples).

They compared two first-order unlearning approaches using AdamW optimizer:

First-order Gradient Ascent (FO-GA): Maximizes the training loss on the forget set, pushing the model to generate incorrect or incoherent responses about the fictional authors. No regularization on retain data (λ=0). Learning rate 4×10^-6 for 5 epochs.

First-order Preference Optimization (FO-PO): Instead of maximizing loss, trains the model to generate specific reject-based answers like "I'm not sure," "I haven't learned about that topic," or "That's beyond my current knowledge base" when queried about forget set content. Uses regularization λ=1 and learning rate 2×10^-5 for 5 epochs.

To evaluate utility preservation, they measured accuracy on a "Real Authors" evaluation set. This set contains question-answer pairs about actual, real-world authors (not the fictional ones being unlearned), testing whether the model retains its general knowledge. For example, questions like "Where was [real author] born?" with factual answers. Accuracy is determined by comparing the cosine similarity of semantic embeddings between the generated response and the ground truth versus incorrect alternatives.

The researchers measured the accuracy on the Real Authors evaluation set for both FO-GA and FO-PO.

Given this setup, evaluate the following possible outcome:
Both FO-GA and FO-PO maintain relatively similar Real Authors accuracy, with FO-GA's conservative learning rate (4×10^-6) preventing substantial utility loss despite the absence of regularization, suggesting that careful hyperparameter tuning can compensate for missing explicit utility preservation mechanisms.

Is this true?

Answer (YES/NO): NO